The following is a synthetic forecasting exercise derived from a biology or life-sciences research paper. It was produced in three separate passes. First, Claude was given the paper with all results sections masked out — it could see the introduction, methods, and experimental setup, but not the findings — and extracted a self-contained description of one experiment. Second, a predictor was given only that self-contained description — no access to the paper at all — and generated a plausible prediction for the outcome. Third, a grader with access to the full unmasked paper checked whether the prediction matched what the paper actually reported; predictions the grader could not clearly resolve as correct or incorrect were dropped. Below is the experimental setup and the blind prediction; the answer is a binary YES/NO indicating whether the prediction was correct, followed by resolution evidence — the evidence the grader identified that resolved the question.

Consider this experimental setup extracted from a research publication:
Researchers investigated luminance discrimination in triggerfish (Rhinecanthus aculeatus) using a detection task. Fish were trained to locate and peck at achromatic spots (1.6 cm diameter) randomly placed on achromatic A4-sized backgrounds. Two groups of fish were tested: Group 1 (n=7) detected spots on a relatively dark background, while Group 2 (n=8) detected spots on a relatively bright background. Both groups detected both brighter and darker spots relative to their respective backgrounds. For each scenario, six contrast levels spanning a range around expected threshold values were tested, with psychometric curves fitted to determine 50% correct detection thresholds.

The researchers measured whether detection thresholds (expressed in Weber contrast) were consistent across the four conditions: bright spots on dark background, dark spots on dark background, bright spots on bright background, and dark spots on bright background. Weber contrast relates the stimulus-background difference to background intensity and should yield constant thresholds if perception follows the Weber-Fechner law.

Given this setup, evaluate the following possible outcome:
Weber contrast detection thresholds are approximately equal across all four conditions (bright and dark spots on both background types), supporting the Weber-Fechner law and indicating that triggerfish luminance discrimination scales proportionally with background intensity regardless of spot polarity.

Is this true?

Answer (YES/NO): NO